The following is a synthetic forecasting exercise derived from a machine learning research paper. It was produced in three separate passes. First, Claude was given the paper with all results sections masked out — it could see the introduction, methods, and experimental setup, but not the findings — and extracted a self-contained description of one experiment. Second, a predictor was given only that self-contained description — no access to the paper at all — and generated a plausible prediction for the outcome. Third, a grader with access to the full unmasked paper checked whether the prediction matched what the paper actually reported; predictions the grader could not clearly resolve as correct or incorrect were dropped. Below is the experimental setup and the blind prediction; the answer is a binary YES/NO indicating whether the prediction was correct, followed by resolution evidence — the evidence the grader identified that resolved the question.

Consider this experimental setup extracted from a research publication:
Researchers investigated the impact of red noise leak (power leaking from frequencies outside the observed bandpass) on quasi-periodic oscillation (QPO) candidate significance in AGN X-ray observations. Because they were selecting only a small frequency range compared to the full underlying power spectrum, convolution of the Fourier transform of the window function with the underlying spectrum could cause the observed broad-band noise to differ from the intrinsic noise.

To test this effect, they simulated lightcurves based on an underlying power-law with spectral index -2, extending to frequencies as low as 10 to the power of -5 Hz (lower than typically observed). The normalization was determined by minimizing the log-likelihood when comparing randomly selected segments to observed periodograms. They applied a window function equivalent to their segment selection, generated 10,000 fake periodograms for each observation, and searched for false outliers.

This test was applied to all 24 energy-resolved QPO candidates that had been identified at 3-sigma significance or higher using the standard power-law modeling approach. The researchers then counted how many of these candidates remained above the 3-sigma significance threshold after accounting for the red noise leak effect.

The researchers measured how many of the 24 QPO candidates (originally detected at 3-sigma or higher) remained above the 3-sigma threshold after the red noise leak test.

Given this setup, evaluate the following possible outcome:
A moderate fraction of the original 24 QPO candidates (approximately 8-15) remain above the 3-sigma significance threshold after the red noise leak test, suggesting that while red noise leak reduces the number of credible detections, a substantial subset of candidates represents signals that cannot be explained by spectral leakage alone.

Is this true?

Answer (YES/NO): YES